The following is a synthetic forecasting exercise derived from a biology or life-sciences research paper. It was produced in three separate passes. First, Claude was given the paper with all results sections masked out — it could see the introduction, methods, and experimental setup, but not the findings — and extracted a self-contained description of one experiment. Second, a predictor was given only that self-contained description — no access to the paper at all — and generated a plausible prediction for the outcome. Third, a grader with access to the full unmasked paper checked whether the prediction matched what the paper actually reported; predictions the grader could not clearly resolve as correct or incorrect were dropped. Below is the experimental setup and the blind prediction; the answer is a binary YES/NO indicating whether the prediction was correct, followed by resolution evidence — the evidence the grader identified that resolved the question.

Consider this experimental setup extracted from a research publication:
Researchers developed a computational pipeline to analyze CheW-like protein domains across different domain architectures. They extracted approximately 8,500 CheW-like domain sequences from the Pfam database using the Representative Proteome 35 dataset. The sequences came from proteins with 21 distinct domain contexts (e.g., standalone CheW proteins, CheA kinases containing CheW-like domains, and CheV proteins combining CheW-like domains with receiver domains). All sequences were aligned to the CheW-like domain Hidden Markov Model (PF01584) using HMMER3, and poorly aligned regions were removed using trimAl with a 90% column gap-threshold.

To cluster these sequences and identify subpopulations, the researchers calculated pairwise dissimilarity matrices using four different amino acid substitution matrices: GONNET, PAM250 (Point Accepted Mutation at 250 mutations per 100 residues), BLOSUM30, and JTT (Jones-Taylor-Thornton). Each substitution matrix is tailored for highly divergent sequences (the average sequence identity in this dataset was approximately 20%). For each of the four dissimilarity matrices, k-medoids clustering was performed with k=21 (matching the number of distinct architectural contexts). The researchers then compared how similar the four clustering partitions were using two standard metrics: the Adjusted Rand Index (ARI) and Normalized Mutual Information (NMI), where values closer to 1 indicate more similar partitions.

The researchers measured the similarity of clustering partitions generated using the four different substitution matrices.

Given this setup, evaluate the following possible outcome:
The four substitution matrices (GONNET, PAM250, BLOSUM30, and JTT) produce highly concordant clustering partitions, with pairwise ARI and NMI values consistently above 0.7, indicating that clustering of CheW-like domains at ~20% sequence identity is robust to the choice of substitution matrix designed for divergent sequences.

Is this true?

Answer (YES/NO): NO